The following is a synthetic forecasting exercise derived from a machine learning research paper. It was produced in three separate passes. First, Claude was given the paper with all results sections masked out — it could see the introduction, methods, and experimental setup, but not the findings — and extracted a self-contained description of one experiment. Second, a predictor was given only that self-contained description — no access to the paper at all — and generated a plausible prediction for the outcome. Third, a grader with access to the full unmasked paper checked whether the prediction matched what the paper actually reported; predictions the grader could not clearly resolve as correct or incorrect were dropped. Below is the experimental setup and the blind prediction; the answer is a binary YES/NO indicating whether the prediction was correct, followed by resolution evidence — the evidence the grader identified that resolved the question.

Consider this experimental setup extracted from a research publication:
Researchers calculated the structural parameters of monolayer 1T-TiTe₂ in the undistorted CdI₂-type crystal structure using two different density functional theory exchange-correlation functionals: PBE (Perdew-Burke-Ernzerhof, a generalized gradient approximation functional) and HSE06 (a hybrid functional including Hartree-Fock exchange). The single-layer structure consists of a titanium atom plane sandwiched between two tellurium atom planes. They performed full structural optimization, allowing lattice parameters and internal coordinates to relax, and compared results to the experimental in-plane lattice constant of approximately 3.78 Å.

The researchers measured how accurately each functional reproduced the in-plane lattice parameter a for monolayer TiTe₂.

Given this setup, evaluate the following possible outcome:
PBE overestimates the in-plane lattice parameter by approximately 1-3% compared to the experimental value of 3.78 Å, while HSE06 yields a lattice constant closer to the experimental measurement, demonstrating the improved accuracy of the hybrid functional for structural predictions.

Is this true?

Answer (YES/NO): NO